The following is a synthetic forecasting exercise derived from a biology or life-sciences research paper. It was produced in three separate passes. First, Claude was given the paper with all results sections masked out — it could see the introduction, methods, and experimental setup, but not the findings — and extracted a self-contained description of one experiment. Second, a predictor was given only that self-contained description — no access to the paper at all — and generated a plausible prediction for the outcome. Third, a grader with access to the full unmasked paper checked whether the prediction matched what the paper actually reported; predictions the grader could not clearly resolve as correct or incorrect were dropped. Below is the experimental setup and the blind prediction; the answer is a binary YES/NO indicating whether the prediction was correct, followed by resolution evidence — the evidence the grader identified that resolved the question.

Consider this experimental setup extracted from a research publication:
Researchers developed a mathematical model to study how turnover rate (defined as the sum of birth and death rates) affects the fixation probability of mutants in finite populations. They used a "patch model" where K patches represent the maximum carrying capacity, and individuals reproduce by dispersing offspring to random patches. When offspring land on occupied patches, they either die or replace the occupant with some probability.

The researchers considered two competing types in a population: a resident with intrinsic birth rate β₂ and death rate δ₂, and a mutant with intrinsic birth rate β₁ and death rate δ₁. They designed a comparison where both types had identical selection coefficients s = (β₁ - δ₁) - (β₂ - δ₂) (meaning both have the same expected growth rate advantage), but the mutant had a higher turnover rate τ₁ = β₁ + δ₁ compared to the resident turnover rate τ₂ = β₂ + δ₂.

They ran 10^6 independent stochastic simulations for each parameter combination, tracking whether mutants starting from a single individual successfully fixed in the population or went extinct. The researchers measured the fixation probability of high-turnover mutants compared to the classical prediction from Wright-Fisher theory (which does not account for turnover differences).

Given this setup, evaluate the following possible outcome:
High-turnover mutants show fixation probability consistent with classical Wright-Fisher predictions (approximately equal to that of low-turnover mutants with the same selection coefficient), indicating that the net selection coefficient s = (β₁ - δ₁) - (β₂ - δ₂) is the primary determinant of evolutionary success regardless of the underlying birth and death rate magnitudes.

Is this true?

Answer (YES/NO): NO